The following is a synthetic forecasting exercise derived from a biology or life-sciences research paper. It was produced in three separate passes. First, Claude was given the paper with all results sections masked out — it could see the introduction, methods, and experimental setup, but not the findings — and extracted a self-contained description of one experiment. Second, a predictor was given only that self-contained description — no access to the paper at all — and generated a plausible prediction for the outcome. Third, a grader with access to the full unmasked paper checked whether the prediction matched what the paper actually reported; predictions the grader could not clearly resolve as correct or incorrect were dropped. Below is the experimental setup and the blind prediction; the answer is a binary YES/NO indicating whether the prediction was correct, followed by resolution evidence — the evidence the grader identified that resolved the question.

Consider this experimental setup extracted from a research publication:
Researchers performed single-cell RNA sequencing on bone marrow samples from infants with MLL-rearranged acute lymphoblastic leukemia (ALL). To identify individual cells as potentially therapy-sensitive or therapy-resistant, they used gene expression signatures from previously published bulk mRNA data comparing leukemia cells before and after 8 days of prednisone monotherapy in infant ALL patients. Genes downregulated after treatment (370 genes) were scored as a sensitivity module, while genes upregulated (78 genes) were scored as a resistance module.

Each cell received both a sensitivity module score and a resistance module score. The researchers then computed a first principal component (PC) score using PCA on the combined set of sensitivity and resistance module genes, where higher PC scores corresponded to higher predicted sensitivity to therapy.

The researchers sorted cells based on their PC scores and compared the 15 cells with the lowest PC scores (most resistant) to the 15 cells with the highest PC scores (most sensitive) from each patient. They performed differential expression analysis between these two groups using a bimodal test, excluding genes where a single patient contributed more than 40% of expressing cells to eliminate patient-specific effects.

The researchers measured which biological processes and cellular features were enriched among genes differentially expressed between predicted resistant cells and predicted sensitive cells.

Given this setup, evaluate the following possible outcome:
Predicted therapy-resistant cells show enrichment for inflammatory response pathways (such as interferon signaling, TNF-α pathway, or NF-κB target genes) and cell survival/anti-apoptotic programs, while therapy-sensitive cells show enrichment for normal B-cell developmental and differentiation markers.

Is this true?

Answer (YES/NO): NO